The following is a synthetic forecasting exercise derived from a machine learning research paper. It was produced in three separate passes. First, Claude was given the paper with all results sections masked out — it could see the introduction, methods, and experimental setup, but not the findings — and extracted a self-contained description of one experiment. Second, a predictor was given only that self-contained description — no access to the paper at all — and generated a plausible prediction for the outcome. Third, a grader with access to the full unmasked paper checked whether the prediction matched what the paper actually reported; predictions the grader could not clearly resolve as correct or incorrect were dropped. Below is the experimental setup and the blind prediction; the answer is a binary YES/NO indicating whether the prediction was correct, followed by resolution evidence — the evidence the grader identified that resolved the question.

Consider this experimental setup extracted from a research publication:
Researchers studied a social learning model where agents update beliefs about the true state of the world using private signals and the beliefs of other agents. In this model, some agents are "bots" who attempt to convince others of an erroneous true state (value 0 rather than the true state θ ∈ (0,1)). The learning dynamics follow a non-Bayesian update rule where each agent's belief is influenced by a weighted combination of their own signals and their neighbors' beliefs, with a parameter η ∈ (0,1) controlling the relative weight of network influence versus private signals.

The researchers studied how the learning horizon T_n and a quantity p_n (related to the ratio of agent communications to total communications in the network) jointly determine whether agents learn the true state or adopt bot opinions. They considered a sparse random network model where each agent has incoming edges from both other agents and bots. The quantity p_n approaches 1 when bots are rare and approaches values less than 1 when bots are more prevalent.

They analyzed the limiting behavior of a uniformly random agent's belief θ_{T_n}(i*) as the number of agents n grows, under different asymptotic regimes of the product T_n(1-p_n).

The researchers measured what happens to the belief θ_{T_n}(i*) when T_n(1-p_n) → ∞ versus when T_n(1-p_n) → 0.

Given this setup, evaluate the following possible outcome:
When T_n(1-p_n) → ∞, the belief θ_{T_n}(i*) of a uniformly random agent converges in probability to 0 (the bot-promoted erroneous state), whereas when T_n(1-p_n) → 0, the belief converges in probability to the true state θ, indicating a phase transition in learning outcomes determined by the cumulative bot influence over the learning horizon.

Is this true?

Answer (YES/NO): YES